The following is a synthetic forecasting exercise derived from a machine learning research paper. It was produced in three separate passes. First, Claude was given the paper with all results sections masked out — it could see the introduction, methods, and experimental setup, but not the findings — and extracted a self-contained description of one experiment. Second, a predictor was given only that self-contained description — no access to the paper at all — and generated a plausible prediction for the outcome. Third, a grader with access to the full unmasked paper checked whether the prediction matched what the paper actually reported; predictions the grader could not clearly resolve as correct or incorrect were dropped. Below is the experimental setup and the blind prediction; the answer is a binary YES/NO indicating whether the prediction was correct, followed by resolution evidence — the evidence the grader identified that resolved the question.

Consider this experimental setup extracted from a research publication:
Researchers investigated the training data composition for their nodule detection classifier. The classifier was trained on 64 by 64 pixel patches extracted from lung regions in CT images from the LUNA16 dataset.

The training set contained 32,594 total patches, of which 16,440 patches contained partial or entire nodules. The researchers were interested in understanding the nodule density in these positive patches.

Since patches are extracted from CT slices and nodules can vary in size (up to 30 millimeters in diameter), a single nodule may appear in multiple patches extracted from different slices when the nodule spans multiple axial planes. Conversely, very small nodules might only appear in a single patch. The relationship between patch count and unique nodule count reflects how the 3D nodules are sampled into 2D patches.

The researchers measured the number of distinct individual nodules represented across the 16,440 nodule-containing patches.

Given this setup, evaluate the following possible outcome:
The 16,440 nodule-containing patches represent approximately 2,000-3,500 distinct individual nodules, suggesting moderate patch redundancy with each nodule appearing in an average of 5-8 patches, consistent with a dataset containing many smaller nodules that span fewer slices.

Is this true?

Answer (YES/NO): YES